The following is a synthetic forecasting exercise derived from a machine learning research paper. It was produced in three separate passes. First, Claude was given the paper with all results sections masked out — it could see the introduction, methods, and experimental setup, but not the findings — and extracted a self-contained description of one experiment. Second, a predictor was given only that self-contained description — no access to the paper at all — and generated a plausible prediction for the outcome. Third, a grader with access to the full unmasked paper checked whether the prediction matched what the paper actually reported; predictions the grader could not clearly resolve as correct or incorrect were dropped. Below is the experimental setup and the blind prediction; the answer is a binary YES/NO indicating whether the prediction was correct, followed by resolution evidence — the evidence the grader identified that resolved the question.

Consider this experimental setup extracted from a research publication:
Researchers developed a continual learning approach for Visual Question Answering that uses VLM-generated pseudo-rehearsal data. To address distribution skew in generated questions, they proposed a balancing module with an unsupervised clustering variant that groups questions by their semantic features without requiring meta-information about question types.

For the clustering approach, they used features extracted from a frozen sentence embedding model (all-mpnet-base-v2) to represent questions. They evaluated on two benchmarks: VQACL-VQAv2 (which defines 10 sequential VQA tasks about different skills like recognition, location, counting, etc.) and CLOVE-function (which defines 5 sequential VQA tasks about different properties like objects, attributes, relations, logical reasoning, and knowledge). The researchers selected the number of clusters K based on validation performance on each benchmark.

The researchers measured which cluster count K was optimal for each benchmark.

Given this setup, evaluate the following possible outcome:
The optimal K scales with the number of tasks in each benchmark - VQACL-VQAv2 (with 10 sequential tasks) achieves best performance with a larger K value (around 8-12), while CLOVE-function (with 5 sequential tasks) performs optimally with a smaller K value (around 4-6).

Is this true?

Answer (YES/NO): NO